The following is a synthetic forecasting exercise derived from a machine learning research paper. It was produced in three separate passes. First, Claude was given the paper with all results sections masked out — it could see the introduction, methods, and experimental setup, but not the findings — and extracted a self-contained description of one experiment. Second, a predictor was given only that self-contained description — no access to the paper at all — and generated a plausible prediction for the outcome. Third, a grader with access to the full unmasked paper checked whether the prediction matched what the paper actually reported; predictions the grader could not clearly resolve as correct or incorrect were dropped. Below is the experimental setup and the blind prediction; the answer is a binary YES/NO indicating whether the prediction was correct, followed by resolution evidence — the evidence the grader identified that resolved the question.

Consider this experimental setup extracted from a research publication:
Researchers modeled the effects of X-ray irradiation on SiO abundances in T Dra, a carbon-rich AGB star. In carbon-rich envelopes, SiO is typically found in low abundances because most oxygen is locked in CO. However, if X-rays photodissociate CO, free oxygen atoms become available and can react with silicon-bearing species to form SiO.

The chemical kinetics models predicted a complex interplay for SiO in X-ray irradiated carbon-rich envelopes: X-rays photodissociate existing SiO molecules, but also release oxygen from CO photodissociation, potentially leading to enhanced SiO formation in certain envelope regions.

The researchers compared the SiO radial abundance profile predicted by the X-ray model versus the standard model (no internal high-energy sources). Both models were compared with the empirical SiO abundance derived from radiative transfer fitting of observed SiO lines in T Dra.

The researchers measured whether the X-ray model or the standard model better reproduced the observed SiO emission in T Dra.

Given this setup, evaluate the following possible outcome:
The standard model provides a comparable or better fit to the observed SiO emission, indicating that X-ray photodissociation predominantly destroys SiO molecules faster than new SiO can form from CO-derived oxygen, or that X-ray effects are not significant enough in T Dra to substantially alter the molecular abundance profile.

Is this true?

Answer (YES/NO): NO